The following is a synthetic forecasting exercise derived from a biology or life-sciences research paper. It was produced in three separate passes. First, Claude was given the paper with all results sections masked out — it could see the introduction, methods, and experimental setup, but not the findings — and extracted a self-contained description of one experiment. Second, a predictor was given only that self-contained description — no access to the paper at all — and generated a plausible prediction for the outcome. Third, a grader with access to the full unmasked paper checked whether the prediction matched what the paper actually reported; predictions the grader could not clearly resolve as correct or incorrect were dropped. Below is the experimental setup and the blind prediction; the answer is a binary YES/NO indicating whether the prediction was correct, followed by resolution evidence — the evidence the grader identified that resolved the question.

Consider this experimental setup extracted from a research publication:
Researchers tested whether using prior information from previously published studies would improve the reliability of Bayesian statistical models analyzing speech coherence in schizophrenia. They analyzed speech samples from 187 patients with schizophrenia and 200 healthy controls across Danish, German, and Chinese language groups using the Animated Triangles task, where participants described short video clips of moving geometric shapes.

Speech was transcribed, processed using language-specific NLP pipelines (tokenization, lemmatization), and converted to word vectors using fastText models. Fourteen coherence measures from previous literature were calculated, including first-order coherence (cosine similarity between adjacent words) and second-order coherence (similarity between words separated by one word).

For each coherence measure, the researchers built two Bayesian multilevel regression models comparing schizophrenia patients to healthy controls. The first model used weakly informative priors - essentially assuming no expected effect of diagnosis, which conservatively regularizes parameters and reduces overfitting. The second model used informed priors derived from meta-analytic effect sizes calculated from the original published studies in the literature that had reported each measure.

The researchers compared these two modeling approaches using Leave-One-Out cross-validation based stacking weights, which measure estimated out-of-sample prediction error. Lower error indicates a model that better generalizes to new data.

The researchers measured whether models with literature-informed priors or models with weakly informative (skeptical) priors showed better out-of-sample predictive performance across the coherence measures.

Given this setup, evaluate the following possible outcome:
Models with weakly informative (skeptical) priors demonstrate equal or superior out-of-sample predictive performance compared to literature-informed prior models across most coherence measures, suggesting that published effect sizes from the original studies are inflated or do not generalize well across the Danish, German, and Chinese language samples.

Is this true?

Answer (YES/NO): YES